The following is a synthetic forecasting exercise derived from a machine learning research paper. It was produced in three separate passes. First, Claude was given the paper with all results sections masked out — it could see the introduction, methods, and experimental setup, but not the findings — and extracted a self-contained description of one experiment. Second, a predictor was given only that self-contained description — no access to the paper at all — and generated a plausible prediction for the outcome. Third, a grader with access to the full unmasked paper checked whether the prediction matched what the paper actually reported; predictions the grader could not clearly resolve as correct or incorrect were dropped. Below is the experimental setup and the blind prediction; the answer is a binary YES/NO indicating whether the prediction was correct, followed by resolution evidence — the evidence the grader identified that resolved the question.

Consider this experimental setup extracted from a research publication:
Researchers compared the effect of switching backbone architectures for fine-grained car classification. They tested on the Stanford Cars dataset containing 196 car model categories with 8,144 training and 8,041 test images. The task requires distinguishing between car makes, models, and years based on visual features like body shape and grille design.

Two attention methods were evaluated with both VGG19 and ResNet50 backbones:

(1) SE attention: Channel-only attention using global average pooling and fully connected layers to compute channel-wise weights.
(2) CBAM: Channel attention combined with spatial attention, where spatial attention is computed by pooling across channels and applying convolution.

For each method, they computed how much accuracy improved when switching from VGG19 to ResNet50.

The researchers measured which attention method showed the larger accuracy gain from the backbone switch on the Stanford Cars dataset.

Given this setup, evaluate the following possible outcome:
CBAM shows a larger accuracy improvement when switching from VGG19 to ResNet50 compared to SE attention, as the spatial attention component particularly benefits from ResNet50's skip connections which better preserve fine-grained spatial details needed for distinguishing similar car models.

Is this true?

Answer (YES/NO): NO